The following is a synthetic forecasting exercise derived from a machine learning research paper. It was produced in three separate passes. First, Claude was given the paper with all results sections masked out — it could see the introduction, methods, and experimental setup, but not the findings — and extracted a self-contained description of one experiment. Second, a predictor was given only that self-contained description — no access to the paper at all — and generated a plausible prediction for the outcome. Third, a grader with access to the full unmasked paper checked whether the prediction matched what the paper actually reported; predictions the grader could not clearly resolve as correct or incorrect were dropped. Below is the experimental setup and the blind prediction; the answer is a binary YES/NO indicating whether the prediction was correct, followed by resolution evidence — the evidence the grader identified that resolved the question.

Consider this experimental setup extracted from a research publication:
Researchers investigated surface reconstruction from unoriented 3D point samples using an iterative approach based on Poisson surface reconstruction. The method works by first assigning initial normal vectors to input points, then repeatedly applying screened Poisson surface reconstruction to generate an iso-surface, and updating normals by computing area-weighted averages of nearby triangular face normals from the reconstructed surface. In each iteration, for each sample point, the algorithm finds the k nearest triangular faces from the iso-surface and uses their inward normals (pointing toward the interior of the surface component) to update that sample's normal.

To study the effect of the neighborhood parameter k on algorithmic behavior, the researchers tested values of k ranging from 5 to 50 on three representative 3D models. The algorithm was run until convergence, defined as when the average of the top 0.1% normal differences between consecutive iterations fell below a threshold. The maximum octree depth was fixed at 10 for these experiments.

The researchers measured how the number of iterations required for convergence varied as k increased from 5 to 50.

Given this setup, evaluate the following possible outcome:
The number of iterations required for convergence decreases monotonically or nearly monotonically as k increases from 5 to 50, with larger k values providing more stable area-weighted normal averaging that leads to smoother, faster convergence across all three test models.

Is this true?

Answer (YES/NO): NO